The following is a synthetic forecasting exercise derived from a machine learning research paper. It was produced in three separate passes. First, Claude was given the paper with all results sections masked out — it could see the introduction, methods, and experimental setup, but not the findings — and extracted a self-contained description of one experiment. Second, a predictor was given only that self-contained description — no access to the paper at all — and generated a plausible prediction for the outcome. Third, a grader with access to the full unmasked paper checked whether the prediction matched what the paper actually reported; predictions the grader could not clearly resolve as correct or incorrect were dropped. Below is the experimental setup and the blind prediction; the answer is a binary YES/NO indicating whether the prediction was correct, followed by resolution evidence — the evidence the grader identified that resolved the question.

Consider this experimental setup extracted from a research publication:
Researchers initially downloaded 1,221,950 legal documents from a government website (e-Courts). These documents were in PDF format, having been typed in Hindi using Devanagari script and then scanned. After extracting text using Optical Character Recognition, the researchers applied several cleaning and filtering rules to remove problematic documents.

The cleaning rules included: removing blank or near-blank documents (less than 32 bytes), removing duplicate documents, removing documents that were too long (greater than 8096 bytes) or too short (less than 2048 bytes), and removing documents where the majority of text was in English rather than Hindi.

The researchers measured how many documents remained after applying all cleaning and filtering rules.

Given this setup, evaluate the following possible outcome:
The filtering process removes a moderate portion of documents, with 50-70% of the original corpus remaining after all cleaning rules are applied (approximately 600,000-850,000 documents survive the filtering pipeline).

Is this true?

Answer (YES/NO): NO